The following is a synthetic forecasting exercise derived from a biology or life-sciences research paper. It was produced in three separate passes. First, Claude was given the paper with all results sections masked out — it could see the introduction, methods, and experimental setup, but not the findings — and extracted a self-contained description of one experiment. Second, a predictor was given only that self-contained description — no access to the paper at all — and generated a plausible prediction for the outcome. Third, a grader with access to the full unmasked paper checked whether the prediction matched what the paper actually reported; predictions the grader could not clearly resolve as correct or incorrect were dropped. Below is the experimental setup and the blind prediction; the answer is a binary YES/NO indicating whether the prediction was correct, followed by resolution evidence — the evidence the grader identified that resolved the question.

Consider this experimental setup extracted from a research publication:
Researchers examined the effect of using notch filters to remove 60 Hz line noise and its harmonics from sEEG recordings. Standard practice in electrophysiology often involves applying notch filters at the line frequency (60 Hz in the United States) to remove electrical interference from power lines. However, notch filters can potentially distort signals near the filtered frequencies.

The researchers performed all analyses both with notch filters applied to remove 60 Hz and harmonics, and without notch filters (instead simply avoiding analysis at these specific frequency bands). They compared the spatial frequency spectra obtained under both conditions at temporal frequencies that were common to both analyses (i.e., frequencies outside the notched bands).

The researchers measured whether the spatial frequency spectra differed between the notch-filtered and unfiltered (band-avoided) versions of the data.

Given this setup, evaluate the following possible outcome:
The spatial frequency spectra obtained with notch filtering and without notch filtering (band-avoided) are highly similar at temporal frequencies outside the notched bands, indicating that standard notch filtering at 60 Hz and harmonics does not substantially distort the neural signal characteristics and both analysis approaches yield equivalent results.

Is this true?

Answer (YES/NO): YES